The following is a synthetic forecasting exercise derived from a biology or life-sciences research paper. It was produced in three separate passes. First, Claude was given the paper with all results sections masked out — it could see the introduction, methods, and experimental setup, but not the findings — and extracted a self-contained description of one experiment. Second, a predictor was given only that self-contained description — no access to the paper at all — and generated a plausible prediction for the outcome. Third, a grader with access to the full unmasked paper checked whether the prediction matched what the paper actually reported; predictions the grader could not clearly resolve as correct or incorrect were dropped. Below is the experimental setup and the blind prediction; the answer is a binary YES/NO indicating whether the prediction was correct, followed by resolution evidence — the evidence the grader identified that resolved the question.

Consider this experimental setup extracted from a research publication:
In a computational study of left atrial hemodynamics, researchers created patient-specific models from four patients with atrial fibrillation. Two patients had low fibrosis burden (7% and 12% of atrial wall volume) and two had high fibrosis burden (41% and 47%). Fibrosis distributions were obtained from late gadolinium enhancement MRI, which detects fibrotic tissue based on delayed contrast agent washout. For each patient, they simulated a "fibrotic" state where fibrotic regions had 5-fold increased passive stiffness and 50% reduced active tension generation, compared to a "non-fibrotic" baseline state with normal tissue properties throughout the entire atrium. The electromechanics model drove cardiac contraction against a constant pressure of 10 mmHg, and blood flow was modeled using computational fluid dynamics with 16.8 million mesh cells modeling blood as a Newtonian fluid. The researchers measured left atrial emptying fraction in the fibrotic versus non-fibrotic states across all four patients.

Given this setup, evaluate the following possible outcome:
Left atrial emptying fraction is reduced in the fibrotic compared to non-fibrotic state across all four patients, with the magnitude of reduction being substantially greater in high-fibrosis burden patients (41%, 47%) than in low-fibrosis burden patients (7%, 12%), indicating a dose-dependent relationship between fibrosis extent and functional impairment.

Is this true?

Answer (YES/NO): YES